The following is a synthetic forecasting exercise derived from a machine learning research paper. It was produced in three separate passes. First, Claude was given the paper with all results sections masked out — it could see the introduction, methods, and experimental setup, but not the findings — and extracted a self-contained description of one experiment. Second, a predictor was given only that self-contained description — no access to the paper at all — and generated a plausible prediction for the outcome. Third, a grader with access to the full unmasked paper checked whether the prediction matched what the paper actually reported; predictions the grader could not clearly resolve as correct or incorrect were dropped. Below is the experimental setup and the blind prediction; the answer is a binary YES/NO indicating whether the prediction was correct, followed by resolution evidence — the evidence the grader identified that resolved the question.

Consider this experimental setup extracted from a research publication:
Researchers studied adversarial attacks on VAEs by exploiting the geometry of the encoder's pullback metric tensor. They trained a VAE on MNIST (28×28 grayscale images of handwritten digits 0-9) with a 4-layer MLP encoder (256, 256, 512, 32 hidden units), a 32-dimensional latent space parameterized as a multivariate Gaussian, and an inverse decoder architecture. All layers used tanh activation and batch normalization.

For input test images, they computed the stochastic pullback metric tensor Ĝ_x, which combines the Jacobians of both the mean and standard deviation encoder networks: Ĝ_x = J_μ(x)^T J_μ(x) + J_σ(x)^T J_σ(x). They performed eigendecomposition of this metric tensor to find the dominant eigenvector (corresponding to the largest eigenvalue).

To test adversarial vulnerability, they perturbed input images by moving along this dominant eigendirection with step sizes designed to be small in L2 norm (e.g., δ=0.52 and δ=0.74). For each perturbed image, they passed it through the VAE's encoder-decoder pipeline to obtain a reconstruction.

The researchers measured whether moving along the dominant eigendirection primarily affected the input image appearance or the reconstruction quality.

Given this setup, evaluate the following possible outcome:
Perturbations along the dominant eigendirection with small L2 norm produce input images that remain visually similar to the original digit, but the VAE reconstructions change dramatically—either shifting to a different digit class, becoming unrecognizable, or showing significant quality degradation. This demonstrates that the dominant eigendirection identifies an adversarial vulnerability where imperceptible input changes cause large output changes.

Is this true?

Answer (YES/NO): YES